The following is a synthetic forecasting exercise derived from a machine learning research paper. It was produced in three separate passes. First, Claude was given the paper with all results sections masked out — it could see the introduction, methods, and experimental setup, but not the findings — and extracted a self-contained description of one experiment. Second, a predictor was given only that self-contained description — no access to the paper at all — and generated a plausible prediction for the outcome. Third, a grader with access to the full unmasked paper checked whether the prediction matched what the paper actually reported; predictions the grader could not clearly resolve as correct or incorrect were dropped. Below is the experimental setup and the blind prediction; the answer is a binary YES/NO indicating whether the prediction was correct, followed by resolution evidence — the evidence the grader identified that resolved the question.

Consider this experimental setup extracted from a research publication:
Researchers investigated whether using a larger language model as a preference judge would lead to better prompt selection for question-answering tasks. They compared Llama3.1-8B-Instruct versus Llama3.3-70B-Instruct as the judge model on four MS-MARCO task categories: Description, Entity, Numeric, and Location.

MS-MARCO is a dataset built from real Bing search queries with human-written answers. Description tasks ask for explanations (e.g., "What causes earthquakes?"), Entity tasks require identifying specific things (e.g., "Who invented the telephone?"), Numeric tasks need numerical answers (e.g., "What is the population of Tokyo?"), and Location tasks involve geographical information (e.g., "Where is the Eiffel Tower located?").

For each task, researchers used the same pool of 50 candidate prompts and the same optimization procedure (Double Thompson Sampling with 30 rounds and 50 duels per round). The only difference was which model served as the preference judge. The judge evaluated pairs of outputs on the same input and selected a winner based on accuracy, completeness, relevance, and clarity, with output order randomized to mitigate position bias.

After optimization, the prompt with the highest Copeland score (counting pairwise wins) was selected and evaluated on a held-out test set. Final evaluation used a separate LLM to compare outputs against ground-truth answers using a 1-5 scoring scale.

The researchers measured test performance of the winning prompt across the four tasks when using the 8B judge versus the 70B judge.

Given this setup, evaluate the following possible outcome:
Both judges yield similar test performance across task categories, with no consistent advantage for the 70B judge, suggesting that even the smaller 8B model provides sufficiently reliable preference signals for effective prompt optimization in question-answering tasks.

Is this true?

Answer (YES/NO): YES